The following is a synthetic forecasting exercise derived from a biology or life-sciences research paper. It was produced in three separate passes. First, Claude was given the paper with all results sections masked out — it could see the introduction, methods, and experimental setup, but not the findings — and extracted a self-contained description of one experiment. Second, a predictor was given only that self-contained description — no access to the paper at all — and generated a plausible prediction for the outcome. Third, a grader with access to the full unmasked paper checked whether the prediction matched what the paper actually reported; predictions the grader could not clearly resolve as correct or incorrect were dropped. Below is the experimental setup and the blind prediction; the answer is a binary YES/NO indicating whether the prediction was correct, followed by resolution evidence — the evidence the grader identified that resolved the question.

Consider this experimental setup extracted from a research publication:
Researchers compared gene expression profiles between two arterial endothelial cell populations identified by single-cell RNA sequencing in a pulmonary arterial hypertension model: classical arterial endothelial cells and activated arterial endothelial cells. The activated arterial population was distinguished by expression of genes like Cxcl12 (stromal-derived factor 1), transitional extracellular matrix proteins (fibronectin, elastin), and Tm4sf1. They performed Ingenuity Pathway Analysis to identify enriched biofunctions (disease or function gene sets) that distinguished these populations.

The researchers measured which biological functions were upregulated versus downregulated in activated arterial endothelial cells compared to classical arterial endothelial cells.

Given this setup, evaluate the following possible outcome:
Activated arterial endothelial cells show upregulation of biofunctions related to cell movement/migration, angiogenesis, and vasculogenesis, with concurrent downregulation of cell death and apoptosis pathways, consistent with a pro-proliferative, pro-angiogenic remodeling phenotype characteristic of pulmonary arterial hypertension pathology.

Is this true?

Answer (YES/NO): NO